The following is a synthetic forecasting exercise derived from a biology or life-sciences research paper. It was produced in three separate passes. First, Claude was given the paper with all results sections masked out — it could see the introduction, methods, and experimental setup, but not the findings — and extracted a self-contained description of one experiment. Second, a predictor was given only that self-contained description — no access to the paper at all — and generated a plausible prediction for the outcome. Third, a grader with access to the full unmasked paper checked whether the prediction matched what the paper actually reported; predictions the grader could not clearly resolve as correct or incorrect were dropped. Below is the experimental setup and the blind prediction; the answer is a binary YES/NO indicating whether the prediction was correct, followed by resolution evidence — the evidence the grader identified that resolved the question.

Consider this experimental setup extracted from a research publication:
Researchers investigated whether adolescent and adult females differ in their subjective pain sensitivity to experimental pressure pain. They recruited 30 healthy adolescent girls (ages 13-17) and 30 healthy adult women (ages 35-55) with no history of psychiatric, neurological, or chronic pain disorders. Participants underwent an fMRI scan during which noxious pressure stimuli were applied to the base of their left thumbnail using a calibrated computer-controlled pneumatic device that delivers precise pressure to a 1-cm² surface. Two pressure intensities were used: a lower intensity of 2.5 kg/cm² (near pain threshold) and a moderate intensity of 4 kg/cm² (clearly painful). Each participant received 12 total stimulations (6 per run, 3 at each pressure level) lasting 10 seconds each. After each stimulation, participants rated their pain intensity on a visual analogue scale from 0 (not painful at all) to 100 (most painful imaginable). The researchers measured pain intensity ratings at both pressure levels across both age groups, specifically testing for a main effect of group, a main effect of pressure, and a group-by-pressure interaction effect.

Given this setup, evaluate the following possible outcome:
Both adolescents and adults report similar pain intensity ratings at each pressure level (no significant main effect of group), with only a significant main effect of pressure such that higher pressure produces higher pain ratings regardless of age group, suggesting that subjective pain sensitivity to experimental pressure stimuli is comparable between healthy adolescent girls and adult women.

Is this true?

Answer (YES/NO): NO